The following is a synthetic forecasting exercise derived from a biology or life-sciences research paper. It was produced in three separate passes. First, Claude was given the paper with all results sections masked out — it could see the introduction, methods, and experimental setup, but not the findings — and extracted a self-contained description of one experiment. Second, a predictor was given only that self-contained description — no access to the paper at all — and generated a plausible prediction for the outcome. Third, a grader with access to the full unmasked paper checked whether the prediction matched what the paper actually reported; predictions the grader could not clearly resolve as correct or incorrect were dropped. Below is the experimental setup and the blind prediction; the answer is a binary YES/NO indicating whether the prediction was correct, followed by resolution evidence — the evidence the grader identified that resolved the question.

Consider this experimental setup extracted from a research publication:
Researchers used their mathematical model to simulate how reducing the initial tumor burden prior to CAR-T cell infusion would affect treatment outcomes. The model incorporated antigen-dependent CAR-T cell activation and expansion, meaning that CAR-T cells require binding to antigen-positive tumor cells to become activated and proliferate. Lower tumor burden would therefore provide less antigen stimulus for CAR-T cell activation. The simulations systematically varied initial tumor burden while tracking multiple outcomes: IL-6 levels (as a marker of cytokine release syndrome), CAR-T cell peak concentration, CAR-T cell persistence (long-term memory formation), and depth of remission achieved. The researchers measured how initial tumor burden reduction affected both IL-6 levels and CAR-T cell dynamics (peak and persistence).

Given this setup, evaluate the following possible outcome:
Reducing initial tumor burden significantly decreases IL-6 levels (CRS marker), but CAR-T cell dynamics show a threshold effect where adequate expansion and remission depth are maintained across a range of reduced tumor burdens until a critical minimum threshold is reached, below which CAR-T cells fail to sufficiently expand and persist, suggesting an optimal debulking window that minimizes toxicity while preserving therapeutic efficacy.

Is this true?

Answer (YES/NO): NO